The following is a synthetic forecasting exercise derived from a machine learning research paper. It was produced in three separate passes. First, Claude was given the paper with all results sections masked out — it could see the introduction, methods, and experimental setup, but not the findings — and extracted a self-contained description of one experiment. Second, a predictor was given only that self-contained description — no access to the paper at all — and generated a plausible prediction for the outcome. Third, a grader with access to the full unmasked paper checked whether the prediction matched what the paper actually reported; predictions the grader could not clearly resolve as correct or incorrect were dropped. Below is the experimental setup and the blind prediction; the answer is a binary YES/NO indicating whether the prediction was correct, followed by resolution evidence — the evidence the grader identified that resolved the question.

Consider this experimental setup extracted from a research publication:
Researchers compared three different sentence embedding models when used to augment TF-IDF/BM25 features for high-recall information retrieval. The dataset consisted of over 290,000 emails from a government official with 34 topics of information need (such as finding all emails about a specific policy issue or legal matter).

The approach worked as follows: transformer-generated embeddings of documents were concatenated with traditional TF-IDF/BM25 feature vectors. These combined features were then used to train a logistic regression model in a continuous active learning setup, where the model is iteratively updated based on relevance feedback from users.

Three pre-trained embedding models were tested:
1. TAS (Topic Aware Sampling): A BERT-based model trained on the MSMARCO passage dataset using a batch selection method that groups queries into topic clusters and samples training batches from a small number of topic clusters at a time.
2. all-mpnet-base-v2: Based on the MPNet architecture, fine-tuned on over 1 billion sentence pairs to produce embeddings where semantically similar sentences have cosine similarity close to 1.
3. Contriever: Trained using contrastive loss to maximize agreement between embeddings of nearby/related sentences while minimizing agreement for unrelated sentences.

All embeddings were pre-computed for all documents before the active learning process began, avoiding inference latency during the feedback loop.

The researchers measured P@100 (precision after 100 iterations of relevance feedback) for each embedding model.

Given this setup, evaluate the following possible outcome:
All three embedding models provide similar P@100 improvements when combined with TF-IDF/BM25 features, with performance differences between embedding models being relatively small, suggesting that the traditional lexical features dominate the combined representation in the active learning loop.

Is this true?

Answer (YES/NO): NO